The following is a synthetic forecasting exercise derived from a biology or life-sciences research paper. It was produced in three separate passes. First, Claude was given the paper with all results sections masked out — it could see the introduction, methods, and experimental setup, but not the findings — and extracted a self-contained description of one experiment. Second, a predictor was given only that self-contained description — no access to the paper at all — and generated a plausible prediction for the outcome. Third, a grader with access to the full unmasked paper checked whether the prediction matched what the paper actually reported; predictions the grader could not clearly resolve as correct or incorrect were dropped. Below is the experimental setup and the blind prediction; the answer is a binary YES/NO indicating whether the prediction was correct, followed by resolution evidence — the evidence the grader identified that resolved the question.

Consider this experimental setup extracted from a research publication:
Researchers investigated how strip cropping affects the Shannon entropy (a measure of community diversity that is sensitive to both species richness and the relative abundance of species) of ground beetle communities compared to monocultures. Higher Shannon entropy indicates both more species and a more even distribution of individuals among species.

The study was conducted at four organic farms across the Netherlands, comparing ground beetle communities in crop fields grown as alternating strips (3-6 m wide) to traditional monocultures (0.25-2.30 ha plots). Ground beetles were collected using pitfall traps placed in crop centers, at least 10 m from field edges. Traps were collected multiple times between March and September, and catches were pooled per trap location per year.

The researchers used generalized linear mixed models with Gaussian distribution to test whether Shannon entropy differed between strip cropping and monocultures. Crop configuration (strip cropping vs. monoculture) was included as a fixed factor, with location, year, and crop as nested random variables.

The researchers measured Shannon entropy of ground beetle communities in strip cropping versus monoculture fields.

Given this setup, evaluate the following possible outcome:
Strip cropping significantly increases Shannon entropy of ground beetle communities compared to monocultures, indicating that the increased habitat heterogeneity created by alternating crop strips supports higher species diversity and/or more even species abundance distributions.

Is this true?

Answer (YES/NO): NO